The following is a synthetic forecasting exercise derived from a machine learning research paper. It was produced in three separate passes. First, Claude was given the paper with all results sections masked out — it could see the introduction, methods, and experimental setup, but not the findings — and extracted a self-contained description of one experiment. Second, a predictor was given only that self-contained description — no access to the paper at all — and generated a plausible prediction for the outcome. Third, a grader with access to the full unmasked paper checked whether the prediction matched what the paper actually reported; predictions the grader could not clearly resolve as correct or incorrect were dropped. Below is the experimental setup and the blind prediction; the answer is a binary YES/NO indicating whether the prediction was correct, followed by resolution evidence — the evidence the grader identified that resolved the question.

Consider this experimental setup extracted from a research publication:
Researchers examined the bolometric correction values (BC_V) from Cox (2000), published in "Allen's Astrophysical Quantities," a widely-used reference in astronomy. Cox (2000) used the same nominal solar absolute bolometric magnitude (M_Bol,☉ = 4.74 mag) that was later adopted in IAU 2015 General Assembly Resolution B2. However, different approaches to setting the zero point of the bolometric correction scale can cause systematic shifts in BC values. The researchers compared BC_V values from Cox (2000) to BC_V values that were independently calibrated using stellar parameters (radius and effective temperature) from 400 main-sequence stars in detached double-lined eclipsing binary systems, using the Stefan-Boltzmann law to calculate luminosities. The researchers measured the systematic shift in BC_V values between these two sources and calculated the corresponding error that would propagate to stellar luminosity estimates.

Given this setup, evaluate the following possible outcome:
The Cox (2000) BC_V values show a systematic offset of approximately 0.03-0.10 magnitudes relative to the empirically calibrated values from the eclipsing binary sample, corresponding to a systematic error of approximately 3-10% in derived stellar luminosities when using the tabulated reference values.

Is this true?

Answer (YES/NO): YES